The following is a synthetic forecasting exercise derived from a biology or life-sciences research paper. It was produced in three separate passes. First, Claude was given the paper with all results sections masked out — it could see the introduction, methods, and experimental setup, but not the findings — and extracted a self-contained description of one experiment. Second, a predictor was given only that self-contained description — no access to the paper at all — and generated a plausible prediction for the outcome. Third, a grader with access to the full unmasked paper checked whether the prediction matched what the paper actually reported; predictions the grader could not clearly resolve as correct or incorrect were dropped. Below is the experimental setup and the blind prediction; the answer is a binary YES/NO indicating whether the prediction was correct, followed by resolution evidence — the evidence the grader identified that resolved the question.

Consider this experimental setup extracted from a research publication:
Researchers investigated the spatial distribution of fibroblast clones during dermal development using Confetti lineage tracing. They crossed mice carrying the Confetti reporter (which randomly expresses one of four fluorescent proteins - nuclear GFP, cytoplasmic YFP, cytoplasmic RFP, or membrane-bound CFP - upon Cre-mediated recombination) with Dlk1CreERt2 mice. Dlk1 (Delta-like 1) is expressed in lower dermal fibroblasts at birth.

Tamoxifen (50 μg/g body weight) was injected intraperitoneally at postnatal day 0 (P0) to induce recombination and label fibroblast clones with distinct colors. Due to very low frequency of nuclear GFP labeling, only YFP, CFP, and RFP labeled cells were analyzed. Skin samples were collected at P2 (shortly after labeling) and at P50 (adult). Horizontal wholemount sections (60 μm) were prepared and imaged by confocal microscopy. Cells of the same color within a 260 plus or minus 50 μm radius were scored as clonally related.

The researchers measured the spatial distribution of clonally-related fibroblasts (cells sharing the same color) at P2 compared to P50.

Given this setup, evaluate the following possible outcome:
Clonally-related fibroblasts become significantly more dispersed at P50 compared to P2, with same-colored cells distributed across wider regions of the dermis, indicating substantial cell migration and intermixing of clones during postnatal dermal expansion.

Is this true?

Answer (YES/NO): NO